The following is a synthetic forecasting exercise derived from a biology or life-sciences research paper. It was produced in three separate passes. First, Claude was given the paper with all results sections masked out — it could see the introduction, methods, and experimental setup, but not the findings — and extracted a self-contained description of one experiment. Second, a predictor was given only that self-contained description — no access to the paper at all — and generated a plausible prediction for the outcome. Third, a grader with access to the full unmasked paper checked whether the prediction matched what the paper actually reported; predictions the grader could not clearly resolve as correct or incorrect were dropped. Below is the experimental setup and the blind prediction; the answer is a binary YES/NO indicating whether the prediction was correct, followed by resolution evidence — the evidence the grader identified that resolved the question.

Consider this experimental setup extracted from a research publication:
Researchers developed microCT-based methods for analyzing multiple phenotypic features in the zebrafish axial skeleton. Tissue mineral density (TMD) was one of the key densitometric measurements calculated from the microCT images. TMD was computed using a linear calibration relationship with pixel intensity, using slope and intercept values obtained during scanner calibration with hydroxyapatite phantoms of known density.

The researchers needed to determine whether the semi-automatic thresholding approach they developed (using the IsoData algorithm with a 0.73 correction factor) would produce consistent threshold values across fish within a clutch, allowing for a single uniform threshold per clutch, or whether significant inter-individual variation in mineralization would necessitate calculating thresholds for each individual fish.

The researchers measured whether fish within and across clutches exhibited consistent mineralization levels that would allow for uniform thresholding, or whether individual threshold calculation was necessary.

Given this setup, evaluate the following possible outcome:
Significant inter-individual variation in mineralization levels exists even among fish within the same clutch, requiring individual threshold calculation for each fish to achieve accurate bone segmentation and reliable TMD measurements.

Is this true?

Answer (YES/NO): YES